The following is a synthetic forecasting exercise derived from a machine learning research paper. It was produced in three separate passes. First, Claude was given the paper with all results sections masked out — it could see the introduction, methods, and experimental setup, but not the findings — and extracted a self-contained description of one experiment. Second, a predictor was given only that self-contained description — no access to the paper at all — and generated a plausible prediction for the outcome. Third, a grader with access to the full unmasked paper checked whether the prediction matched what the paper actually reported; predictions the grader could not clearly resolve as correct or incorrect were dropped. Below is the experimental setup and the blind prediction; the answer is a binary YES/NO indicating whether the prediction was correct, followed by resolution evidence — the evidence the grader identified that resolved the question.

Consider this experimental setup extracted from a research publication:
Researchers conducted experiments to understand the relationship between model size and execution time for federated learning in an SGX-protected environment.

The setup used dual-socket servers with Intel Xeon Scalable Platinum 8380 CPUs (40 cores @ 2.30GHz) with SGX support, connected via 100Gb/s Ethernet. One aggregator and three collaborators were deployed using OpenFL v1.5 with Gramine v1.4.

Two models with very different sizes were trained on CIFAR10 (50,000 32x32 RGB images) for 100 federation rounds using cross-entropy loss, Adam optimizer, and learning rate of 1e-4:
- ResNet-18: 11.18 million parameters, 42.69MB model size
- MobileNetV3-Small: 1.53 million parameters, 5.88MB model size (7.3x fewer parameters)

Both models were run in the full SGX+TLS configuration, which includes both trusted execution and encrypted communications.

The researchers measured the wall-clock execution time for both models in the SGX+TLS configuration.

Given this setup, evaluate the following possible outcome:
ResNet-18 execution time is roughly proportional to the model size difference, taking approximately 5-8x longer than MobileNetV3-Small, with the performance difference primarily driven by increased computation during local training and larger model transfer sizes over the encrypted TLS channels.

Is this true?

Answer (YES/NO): NO